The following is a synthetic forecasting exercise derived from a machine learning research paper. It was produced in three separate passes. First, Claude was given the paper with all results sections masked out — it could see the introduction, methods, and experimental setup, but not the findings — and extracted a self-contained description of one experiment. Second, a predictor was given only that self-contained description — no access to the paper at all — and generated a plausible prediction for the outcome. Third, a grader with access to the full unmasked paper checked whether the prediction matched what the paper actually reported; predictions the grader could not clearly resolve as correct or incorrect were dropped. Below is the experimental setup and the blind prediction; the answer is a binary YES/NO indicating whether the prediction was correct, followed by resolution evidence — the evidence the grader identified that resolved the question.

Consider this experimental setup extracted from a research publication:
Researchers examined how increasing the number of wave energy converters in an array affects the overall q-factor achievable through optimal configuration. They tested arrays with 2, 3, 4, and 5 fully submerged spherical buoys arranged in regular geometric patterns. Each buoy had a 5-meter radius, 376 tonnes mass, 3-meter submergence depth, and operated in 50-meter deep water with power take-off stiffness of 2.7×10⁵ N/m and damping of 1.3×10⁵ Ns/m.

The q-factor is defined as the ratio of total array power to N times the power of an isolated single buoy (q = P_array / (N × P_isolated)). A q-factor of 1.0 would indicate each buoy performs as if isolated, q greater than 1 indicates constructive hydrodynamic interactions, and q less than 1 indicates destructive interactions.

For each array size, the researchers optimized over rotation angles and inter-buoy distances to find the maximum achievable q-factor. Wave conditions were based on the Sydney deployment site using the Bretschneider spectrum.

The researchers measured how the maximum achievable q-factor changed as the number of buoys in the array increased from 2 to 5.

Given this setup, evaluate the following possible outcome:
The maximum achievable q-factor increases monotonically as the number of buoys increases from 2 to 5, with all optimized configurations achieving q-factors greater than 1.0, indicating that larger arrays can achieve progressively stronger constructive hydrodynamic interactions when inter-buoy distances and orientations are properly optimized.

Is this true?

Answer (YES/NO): NO